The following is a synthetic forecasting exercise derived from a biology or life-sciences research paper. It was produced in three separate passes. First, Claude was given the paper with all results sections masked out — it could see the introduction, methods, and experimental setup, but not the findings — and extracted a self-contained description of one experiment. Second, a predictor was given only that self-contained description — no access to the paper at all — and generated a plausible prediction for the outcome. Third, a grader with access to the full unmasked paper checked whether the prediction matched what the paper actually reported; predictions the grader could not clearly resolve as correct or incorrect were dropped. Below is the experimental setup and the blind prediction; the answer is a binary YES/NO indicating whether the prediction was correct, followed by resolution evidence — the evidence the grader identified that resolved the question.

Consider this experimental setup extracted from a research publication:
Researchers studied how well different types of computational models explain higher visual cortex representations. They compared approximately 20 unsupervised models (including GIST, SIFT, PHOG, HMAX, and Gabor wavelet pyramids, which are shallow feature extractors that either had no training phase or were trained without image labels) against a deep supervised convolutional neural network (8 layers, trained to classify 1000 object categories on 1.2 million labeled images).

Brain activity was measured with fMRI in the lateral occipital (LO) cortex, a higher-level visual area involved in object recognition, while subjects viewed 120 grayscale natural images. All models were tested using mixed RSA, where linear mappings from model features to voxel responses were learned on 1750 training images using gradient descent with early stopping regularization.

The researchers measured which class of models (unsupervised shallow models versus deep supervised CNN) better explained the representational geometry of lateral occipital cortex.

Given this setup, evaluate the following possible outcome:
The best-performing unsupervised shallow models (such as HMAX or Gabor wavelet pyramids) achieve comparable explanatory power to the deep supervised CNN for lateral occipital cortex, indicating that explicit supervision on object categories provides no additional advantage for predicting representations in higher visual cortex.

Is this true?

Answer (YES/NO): NO